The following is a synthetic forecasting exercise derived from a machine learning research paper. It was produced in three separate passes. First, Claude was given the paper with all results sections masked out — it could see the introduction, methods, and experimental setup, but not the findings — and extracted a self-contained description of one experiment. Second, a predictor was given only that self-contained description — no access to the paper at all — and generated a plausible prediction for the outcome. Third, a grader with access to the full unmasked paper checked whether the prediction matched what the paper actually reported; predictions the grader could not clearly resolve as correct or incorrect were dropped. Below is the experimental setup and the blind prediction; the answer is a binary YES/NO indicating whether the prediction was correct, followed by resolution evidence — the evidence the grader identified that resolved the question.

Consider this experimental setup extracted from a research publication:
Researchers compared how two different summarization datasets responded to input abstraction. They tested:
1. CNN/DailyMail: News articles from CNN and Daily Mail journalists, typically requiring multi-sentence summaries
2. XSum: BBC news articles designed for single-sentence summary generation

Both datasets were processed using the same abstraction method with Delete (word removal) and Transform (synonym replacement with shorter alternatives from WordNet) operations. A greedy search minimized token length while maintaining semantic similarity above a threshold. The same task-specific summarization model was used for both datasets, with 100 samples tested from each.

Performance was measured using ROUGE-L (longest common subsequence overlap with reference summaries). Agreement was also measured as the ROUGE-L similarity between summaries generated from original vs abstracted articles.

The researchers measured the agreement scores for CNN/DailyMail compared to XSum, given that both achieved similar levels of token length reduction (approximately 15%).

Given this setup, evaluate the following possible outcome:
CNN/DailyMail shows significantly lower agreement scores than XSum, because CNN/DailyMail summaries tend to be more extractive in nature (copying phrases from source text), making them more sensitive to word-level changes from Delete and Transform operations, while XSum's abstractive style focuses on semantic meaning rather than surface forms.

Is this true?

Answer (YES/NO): YES